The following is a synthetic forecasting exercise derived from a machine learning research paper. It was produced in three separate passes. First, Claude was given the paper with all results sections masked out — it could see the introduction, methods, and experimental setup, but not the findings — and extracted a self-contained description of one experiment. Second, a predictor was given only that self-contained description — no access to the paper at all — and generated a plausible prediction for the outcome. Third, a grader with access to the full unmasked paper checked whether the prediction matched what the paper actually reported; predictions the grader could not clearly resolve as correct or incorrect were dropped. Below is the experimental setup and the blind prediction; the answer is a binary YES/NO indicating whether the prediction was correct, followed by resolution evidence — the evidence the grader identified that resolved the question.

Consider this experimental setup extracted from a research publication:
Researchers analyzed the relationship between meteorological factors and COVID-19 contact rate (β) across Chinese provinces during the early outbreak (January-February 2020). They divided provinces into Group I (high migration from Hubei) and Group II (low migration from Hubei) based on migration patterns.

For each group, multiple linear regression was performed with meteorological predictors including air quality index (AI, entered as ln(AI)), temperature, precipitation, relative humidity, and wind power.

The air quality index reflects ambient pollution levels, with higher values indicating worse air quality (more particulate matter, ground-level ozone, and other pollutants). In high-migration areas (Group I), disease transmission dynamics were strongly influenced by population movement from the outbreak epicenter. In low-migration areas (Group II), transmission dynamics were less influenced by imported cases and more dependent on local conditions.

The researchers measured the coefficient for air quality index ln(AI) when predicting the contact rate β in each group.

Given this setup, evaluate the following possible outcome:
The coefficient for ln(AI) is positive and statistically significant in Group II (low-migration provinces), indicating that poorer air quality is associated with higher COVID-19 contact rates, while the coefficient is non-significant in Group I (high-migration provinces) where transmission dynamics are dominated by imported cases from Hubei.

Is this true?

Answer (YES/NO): NO